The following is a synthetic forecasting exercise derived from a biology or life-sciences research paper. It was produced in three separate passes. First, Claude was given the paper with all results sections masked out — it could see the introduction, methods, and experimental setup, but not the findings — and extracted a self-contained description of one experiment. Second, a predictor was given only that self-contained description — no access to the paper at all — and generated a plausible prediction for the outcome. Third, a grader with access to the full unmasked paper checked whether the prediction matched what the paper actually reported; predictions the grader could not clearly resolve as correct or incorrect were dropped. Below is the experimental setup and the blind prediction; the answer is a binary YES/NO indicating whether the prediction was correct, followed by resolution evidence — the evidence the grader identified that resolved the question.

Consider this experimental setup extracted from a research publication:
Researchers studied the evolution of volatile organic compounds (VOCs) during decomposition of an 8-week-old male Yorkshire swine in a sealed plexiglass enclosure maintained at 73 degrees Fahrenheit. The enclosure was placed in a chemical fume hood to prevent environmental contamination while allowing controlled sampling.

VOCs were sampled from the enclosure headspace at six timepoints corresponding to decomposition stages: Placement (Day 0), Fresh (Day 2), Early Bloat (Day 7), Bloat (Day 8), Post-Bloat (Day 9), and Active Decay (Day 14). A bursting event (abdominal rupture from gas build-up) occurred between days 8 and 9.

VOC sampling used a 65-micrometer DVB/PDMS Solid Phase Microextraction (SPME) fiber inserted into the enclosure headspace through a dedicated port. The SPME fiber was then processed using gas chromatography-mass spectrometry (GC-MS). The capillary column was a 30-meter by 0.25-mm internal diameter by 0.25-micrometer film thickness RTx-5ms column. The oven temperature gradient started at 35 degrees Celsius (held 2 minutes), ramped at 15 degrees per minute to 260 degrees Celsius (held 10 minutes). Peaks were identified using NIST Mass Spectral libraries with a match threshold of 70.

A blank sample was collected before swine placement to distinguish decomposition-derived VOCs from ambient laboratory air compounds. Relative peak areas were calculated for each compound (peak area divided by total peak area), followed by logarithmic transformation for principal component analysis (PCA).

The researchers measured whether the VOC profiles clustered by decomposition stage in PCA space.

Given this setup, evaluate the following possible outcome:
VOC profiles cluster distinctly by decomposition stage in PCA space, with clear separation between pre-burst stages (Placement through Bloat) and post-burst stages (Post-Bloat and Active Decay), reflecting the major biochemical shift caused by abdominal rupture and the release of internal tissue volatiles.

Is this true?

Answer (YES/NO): NO